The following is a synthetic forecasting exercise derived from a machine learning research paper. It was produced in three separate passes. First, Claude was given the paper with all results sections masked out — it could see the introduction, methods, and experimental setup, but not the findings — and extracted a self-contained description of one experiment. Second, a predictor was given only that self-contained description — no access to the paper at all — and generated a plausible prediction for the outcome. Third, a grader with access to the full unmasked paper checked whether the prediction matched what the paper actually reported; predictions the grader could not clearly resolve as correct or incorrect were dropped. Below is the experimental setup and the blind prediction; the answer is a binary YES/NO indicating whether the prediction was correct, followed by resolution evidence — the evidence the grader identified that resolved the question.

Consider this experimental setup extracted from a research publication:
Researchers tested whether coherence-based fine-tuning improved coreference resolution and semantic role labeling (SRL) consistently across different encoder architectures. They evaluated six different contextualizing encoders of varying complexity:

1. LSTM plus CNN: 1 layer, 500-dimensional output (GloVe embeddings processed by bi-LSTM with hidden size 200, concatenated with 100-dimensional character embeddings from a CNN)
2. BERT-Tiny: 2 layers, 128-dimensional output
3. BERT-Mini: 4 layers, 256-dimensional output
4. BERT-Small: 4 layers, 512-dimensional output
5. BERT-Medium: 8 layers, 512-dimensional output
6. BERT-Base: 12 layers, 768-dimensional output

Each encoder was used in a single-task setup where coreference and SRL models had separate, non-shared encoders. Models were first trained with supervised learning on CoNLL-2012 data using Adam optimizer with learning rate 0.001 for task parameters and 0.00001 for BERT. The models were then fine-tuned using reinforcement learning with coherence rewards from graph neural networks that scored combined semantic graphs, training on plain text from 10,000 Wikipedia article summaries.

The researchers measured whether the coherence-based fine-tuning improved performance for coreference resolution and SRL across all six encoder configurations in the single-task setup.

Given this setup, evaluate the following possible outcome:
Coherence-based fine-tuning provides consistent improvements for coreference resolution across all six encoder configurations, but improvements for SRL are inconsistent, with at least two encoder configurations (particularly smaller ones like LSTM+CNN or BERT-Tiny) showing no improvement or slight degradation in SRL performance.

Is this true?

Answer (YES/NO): NO